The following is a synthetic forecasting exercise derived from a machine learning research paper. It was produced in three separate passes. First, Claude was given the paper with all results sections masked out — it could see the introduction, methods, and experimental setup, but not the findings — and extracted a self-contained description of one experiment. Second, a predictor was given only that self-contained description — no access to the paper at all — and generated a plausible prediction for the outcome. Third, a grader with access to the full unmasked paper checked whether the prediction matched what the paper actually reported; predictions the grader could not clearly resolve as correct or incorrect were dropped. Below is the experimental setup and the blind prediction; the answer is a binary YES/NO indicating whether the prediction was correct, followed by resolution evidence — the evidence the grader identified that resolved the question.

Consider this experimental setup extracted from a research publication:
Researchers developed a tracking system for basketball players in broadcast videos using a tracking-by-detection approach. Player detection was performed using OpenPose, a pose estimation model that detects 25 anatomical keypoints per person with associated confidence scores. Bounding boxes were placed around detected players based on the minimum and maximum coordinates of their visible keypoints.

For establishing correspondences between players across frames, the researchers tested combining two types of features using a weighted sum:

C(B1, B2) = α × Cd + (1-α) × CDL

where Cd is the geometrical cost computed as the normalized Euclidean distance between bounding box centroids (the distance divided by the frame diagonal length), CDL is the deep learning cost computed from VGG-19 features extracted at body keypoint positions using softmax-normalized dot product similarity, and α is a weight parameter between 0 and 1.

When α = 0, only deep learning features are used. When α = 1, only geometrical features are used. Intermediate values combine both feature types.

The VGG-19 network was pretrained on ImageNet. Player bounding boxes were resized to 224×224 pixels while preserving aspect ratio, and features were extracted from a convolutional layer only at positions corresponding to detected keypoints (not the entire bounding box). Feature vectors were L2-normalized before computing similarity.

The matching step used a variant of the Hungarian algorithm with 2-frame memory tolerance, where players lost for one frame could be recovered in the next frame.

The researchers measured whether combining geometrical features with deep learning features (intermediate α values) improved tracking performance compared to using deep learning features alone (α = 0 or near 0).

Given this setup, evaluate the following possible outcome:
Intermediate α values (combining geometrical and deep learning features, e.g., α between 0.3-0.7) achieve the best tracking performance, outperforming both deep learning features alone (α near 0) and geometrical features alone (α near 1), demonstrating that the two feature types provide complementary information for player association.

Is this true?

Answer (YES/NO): YES